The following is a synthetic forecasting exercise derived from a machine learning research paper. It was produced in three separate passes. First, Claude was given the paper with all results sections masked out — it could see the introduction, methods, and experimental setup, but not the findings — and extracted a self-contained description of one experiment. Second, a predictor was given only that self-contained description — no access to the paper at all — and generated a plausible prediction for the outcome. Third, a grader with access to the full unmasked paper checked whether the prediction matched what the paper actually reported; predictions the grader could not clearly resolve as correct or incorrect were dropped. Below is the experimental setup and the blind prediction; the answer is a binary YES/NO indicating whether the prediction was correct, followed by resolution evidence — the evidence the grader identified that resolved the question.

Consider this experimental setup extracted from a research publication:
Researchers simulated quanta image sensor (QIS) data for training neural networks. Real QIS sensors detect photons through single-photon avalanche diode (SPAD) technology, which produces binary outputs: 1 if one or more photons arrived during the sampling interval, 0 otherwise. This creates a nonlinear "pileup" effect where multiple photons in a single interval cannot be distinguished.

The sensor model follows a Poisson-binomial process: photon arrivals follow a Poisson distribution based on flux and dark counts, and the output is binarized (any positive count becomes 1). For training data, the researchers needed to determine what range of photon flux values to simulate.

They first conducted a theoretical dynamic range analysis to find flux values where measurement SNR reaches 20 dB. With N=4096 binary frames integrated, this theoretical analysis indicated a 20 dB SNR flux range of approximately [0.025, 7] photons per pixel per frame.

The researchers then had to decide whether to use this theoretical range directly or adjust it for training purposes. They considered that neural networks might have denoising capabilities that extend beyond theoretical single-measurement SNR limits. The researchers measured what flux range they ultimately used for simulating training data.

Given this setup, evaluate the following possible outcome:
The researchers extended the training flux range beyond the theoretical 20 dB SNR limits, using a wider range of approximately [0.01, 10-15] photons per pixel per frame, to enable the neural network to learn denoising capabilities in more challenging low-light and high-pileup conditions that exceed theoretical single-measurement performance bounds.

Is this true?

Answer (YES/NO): YES